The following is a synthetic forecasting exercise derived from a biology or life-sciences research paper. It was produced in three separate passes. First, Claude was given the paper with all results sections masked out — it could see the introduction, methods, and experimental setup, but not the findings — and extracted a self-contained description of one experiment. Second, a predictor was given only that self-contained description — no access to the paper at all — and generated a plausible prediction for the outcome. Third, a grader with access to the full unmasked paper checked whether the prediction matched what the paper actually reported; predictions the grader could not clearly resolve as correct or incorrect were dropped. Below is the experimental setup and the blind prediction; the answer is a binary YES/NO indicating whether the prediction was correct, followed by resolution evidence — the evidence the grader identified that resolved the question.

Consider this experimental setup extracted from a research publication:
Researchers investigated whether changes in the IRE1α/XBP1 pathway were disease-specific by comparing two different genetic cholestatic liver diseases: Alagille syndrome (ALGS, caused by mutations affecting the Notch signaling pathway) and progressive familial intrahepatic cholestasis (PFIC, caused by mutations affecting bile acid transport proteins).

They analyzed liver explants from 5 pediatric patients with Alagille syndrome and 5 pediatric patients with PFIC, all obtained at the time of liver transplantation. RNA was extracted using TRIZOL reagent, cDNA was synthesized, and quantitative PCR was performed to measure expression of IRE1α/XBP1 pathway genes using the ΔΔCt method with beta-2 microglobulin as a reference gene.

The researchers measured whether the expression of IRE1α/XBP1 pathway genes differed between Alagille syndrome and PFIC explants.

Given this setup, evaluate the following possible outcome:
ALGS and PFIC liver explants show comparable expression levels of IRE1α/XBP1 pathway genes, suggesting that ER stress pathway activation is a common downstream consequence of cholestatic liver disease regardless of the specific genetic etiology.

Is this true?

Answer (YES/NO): YES